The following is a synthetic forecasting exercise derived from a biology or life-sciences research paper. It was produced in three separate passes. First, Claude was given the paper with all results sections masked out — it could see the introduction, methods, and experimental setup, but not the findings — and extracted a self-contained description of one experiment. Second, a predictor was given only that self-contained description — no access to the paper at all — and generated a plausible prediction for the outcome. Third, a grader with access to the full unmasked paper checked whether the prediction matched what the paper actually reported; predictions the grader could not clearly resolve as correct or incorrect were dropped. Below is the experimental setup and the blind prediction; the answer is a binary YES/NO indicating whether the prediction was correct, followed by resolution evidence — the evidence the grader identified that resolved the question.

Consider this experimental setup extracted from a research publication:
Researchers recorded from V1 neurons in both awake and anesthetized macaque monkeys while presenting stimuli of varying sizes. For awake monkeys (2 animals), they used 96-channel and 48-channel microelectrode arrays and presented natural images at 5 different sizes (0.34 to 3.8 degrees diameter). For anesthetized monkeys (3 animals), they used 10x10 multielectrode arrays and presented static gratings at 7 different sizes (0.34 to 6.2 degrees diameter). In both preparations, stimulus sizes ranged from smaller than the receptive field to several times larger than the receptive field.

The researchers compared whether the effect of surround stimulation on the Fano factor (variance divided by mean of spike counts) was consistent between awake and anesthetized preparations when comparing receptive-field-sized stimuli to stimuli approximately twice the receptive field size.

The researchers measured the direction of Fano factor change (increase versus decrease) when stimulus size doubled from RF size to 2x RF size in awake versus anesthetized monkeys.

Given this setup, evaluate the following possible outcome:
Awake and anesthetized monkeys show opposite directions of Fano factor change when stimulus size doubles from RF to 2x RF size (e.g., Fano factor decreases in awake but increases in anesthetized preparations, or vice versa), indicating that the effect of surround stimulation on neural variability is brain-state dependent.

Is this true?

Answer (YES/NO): NO